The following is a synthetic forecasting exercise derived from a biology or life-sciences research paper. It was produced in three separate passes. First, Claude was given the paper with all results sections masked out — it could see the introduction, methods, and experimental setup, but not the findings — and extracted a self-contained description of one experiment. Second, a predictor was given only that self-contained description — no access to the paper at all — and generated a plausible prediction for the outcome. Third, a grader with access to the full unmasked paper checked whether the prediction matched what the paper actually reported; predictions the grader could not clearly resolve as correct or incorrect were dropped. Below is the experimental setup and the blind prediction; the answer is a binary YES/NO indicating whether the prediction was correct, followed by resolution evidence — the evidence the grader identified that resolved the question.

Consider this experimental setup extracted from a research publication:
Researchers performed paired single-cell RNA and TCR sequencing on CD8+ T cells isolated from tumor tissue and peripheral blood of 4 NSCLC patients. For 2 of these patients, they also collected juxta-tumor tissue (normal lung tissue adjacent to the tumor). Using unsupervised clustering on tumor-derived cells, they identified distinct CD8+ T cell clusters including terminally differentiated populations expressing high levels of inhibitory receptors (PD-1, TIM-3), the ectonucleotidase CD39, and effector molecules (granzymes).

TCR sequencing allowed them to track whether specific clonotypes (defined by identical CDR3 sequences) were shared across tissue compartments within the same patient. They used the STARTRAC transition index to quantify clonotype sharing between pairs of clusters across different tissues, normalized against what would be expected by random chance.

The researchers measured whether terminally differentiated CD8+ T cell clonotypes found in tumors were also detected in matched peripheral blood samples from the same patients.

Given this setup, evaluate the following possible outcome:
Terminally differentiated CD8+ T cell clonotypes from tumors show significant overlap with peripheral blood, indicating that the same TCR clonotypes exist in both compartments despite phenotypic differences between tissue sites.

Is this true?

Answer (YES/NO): NO